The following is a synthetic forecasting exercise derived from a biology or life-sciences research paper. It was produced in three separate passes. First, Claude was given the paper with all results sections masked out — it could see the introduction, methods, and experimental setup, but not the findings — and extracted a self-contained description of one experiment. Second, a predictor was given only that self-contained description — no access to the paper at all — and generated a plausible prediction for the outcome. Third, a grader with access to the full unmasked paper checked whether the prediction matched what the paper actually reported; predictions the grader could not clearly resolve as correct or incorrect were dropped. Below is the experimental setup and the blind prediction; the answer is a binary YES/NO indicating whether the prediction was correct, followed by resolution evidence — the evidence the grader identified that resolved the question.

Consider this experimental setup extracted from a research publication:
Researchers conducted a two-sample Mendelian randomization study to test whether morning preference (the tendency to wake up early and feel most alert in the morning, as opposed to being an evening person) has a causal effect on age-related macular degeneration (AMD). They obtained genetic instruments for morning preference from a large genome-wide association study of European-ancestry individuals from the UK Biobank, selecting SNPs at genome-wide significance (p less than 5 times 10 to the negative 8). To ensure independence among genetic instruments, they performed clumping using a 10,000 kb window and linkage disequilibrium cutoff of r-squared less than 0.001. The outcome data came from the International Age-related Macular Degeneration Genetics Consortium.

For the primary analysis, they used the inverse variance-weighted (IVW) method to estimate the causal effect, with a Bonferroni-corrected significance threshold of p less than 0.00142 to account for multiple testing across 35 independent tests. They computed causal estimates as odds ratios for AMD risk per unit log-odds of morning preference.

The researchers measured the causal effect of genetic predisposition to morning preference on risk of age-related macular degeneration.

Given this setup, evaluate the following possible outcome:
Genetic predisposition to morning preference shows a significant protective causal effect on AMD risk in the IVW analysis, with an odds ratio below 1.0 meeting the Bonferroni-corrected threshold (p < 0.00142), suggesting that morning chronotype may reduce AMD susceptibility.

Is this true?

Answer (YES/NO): NO